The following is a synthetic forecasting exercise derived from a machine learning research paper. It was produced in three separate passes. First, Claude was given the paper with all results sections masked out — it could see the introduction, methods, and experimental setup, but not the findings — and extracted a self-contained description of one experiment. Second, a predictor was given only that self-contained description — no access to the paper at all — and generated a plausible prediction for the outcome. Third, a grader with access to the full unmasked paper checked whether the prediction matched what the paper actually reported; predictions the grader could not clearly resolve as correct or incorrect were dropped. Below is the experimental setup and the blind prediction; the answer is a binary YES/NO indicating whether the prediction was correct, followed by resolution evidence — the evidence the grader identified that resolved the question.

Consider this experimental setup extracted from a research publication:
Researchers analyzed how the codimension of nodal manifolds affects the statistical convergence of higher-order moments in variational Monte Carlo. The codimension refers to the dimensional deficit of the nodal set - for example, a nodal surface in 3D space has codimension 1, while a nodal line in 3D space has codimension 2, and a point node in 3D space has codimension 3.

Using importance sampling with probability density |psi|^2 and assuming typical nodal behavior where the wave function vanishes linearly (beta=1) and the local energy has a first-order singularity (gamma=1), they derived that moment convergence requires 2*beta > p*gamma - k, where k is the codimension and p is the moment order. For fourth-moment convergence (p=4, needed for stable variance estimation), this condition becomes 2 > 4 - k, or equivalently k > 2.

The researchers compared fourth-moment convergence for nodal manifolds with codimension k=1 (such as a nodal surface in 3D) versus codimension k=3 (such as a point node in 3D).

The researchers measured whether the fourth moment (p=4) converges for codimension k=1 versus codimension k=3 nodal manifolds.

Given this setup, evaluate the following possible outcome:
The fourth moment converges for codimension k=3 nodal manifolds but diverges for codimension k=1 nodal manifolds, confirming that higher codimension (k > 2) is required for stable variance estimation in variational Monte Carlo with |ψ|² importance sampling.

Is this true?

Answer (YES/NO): YES